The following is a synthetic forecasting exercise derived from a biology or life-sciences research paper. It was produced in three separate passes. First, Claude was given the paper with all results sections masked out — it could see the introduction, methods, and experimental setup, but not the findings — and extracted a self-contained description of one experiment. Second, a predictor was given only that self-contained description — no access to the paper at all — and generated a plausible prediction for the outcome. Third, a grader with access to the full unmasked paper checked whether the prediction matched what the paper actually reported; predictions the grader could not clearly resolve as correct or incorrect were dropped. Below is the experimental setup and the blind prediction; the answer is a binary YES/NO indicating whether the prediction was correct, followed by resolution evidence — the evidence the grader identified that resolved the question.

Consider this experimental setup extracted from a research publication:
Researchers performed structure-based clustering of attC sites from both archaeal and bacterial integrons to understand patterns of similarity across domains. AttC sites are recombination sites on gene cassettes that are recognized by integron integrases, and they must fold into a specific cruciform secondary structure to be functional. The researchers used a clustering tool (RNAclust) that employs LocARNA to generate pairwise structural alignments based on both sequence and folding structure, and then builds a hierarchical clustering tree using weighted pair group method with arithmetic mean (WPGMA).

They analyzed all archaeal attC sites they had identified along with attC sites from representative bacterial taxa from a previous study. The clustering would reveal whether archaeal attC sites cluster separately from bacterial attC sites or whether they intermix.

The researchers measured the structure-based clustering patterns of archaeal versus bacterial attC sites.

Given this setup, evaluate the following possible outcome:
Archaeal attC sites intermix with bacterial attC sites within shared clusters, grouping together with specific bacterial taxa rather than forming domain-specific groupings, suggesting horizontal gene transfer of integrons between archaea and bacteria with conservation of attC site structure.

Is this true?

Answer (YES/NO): YES